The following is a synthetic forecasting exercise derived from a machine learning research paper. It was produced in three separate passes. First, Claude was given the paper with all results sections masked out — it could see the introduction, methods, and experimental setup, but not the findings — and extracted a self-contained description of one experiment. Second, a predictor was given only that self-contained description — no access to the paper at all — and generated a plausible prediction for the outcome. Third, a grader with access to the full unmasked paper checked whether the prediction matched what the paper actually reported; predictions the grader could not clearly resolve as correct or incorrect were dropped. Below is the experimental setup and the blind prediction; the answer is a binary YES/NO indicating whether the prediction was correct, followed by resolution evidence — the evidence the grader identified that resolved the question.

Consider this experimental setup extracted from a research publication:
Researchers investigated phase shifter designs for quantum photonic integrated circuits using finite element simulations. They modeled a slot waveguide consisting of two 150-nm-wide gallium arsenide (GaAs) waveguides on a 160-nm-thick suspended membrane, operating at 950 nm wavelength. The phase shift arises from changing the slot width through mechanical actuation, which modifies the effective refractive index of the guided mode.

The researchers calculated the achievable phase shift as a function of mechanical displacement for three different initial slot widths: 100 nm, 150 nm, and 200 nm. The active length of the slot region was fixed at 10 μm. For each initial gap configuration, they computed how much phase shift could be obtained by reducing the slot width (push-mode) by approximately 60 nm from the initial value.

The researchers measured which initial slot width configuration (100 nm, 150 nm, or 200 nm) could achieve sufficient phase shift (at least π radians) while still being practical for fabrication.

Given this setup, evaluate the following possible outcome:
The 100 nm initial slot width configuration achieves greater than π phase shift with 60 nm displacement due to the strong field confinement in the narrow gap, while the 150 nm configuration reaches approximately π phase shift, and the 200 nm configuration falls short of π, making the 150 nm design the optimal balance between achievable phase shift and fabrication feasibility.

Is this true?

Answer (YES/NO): NO